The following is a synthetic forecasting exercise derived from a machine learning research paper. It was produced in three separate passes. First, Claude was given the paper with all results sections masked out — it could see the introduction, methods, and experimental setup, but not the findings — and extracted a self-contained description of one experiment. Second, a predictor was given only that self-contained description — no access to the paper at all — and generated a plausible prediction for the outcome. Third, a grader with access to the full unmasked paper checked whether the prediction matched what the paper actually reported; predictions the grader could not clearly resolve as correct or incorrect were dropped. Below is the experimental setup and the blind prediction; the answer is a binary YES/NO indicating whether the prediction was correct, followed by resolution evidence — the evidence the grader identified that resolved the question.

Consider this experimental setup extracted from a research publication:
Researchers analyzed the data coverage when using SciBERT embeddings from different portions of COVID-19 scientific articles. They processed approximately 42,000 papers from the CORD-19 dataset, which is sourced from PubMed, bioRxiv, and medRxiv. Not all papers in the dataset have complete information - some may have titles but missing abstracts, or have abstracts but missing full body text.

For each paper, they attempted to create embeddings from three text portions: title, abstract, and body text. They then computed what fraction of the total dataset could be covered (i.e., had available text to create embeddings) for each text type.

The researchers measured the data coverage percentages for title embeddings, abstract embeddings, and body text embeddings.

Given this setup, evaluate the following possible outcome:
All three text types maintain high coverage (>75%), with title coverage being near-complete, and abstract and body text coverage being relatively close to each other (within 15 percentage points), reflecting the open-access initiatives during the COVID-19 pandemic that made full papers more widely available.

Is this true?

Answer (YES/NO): YES